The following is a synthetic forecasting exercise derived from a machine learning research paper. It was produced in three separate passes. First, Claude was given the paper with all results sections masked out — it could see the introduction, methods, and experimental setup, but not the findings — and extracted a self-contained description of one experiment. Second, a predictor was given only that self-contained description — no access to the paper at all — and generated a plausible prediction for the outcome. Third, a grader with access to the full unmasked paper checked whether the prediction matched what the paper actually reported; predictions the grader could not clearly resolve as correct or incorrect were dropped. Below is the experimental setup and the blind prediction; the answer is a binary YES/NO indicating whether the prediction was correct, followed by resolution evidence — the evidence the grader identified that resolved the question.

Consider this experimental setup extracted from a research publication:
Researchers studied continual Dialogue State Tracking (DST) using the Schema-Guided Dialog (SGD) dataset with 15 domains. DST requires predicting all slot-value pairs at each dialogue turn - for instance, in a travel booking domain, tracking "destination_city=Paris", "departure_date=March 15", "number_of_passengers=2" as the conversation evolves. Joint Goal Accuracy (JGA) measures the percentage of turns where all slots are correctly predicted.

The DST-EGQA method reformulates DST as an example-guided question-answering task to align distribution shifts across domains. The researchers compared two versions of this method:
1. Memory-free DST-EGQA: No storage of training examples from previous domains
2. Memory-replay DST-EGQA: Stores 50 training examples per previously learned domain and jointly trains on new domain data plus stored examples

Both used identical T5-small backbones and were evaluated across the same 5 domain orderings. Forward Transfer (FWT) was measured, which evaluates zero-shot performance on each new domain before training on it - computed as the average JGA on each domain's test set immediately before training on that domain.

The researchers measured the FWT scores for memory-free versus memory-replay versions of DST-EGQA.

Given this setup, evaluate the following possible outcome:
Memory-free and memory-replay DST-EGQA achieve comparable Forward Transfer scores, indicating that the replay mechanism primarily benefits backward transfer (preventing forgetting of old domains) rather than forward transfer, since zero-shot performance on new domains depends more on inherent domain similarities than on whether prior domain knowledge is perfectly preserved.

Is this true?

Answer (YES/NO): YES